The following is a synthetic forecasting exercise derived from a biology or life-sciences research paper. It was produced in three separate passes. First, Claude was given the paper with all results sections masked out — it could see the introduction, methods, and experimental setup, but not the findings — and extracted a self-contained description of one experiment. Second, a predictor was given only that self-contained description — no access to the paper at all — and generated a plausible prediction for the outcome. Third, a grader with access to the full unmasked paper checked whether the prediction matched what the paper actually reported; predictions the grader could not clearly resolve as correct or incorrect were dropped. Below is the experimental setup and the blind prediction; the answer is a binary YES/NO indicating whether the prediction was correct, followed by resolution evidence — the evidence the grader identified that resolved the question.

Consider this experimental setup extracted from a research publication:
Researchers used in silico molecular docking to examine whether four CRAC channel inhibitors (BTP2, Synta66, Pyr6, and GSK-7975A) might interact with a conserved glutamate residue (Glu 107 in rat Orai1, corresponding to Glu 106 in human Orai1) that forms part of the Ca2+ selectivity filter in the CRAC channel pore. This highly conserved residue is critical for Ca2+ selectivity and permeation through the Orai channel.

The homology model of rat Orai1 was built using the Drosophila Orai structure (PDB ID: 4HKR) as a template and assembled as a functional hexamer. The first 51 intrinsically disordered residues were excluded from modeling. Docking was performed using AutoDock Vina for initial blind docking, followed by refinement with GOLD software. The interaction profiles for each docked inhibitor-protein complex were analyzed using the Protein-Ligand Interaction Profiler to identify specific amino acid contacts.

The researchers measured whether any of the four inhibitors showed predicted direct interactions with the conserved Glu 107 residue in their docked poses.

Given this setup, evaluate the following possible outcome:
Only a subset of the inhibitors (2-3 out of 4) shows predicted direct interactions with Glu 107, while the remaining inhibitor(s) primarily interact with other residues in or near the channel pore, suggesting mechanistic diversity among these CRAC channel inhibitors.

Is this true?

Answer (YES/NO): YES